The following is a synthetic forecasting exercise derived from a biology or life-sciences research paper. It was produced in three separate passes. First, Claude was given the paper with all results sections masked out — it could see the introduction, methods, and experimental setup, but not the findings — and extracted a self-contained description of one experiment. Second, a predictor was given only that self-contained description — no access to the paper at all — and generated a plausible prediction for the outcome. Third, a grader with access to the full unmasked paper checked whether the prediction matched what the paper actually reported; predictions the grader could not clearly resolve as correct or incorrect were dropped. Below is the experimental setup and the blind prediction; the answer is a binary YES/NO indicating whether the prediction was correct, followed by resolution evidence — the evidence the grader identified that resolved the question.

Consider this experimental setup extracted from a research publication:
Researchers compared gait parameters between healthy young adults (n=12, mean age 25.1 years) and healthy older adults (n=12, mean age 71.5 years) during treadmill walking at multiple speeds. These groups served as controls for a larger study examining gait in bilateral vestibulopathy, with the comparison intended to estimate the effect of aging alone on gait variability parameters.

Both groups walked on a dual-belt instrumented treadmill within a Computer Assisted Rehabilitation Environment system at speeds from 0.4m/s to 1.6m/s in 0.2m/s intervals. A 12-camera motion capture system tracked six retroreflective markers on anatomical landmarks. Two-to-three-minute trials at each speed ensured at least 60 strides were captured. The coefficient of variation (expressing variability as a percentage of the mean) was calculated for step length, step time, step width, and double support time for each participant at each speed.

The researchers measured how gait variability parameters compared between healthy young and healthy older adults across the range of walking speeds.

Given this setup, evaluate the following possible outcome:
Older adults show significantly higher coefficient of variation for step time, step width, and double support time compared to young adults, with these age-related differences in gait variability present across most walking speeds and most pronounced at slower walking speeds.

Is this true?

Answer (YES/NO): NO